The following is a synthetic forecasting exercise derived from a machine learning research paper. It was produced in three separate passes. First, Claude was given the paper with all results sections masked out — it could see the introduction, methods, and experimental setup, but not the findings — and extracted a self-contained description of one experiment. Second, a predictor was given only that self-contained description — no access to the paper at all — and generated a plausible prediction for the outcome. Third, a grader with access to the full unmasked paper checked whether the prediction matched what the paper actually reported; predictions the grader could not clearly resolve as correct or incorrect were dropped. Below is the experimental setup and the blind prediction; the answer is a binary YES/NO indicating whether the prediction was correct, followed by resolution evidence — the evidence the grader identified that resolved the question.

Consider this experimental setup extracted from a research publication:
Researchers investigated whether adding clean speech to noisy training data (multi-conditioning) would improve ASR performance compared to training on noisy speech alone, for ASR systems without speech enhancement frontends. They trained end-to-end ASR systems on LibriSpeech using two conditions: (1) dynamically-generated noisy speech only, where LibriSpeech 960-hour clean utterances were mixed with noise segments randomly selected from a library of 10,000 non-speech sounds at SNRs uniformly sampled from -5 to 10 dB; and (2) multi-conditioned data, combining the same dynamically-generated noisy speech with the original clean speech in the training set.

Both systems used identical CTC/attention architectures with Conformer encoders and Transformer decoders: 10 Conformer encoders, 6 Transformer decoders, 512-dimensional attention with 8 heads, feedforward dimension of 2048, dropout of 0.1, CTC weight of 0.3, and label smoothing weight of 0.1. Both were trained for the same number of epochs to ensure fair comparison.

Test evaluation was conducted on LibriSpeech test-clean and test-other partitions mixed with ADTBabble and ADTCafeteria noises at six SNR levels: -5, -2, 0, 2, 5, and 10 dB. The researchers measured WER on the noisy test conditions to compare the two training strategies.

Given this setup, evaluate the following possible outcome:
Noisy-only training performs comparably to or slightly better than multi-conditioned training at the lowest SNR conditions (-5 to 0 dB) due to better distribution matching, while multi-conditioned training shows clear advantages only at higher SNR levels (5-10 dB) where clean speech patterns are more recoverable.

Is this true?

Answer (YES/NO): NO